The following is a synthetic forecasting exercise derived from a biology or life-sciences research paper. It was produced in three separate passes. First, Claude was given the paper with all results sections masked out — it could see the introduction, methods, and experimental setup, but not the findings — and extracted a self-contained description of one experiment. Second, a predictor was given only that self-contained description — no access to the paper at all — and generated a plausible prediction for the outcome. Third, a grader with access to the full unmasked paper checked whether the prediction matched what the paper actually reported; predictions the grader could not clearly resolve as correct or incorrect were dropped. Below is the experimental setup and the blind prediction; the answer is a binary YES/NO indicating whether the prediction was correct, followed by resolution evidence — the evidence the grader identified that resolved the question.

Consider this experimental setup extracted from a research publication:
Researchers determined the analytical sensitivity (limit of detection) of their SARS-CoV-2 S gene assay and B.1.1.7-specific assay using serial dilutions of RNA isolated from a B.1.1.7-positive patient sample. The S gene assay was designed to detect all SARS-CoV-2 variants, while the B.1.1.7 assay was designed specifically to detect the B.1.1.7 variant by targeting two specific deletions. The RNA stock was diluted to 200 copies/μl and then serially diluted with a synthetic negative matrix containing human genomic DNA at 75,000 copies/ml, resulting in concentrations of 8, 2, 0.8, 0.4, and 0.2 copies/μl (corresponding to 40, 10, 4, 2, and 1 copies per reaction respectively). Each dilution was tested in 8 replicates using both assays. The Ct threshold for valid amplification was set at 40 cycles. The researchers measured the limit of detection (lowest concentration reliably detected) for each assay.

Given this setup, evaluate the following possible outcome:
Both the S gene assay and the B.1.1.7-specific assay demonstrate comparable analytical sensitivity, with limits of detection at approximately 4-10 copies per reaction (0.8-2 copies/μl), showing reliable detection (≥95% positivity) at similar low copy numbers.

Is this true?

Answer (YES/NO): NO